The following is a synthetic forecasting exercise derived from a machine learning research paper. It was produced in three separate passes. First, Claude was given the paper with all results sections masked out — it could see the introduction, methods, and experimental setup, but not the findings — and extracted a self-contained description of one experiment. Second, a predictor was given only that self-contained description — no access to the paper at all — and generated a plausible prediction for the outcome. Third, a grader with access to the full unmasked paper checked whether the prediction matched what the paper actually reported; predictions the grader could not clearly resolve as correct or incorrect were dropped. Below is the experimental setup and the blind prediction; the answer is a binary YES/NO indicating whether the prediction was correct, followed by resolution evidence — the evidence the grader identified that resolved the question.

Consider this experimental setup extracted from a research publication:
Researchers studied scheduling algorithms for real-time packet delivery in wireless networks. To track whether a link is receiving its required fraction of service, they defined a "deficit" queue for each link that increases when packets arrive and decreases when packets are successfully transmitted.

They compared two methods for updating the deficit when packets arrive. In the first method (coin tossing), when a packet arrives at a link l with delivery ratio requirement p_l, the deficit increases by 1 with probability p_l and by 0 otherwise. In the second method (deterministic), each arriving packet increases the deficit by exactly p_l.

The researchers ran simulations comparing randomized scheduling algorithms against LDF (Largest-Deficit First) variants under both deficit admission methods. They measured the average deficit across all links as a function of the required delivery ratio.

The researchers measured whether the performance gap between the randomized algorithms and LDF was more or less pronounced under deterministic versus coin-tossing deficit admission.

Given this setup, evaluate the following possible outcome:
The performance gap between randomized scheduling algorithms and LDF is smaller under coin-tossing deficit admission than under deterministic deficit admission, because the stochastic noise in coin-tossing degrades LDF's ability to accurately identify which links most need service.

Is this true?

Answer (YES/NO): YES